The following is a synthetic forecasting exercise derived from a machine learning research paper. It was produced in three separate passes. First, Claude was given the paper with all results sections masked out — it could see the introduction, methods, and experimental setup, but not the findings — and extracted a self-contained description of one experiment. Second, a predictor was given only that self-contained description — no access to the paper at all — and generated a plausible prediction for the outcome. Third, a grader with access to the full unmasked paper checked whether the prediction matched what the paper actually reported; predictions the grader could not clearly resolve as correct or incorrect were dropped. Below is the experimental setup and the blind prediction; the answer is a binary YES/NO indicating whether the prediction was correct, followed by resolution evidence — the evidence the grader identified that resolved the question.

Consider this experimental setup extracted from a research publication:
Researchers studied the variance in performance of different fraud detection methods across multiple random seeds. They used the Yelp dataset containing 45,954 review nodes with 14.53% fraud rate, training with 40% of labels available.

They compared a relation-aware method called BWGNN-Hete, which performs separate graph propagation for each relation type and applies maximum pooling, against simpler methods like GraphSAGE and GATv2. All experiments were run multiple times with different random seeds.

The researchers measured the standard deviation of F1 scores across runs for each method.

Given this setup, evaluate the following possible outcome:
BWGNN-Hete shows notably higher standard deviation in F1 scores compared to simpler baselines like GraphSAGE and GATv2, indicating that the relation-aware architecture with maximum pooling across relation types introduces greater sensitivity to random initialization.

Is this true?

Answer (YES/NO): YES